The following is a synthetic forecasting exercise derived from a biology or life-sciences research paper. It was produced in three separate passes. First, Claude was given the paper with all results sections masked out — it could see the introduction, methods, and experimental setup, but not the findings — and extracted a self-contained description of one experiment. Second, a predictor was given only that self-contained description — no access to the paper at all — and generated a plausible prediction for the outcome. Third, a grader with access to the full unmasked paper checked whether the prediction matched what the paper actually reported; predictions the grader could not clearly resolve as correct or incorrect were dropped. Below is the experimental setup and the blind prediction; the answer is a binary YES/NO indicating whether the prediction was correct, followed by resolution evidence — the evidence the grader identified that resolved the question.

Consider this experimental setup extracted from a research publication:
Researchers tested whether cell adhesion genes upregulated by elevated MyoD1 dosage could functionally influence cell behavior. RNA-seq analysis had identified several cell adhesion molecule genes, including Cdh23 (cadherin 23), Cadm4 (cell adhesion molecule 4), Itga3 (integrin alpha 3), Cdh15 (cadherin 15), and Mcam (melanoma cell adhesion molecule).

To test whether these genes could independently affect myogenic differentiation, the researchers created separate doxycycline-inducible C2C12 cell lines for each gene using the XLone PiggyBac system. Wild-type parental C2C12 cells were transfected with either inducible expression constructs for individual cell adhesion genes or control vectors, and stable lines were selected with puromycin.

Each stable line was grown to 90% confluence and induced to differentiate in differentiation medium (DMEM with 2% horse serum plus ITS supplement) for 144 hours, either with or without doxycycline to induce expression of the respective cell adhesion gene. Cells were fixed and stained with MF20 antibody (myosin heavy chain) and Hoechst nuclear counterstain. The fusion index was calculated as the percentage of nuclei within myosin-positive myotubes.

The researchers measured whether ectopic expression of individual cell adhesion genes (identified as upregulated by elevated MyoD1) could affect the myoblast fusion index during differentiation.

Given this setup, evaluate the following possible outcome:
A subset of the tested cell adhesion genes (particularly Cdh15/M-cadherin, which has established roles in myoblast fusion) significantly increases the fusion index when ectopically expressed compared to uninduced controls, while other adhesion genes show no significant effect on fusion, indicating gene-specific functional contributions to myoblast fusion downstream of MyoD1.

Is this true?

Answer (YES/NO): NO